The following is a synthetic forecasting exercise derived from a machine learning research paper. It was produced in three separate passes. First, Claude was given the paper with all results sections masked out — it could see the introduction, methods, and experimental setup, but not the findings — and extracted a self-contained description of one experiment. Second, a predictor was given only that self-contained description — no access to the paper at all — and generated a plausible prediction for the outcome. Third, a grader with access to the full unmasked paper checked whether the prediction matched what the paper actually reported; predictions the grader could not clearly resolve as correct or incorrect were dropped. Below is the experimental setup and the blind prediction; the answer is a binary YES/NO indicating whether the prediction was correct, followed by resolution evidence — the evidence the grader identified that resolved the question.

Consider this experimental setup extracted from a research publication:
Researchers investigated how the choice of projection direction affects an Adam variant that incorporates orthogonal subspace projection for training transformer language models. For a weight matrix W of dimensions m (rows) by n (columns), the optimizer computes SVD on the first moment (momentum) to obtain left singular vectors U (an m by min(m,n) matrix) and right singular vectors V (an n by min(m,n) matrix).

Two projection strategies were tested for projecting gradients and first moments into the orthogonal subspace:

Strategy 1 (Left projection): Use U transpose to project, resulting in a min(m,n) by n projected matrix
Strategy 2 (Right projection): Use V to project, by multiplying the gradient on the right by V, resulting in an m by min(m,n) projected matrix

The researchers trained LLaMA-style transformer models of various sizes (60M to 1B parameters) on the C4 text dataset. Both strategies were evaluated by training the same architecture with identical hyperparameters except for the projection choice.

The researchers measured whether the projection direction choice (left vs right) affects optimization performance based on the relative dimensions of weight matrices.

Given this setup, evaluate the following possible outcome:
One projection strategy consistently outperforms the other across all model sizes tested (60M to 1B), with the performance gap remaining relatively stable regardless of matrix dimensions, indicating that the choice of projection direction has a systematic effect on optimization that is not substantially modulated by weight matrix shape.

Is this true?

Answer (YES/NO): NO